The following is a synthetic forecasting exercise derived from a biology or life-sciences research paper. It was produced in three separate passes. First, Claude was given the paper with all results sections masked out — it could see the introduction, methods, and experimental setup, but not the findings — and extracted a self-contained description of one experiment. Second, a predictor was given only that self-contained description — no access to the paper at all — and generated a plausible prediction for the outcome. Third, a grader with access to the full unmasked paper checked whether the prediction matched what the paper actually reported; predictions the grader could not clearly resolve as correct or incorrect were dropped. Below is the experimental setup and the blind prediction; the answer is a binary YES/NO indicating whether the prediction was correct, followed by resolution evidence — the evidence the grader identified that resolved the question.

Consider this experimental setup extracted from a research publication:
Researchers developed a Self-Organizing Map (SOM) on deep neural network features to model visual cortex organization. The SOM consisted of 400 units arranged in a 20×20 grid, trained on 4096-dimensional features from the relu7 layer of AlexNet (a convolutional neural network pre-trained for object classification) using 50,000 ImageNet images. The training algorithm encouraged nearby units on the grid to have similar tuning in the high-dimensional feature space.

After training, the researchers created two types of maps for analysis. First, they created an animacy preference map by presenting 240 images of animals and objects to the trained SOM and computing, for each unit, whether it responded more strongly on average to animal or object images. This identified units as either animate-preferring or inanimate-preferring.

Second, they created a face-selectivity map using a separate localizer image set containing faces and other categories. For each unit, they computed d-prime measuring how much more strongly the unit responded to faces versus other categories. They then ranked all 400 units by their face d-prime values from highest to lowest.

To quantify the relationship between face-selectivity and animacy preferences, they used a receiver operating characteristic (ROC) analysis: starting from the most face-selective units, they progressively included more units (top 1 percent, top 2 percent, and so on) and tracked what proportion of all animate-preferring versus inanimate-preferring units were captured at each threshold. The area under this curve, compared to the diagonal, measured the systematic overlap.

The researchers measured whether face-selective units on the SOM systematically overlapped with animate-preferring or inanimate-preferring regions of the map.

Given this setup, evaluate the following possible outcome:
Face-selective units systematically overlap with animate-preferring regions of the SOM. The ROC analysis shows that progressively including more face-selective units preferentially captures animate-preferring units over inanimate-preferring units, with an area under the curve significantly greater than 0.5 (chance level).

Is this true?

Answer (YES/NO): YES